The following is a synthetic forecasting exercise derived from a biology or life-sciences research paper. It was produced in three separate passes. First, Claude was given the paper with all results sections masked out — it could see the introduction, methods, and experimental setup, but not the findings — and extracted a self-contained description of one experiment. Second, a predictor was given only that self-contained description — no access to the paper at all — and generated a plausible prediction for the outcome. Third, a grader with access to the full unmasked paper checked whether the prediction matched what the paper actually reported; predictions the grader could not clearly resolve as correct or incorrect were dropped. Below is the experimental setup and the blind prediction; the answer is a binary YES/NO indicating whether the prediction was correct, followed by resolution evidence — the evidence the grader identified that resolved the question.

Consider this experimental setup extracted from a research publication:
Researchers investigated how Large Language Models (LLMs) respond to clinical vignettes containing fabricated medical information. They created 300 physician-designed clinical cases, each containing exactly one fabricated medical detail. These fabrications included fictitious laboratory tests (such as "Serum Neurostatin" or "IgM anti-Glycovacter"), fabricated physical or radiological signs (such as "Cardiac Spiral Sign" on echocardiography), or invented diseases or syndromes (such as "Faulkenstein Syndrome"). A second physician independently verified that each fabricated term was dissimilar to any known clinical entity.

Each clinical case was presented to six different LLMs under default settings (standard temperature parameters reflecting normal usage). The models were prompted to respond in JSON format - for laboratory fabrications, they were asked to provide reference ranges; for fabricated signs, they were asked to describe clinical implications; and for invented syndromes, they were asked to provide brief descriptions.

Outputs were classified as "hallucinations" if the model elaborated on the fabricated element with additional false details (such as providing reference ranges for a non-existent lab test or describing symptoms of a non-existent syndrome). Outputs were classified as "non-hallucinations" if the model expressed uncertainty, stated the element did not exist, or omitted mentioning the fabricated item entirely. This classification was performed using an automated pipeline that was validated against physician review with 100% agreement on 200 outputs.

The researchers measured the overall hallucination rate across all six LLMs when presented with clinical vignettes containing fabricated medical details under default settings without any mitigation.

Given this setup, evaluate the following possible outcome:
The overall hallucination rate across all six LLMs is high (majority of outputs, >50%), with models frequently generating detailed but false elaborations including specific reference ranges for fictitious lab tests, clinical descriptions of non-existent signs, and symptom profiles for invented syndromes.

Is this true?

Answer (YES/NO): YES